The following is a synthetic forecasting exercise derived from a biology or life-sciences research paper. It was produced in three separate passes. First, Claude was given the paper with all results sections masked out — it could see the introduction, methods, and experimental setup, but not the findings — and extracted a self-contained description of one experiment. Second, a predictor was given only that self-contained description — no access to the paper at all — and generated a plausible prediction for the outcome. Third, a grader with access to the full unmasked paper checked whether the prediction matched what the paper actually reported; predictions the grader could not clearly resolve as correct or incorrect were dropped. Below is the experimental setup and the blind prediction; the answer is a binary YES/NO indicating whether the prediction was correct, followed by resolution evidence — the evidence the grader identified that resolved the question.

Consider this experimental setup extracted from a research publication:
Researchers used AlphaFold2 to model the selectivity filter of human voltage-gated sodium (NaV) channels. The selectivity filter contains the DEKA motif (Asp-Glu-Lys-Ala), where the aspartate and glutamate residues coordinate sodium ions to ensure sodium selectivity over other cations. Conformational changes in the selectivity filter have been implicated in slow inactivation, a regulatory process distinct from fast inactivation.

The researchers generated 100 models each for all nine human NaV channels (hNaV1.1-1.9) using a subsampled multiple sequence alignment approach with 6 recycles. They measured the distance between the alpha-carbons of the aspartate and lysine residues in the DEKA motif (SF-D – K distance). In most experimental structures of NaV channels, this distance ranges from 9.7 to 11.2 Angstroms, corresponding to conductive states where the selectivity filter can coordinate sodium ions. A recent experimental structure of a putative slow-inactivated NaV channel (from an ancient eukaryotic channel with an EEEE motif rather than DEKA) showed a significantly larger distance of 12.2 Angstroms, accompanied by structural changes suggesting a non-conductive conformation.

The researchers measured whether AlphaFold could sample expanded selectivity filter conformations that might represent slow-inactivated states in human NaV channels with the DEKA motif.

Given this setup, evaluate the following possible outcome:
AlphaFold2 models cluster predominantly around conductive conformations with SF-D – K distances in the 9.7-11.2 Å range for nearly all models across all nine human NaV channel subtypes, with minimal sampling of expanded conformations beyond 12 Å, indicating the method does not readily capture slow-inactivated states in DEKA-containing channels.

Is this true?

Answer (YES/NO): NO